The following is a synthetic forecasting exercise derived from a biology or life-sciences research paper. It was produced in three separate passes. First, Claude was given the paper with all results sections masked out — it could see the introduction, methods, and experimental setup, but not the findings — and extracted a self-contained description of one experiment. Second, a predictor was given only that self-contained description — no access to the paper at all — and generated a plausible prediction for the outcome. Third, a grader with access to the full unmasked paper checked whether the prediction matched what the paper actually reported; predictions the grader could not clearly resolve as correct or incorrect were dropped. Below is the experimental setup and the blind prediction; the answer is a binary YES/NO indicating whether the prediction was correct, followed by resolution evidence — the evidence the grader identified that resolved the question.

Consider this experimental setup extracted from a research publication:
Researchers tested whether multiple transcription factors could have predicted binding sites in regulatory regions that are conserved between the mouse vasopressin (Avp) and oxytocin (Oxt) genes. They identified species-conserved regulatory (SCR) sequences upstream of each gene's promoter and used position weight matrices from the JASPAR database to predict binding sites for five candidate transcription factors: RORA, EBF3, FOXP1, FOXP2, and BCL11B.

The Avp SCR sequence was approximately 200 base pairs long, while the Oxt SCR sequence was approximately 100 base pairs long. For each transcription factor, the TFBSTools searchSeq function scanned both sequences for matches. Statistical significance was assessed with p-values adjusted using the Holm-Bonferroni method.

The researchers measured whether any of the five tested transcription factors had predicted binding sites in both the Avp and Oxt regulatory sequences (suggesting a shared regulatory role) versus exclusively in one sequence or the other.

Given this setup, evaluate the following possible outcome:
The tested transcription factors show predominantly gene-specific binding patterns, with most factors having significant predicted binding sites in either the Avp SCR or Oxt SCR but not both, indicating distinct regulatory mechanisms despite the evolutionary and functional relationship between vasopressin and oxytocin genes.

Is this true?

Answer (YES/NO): YES